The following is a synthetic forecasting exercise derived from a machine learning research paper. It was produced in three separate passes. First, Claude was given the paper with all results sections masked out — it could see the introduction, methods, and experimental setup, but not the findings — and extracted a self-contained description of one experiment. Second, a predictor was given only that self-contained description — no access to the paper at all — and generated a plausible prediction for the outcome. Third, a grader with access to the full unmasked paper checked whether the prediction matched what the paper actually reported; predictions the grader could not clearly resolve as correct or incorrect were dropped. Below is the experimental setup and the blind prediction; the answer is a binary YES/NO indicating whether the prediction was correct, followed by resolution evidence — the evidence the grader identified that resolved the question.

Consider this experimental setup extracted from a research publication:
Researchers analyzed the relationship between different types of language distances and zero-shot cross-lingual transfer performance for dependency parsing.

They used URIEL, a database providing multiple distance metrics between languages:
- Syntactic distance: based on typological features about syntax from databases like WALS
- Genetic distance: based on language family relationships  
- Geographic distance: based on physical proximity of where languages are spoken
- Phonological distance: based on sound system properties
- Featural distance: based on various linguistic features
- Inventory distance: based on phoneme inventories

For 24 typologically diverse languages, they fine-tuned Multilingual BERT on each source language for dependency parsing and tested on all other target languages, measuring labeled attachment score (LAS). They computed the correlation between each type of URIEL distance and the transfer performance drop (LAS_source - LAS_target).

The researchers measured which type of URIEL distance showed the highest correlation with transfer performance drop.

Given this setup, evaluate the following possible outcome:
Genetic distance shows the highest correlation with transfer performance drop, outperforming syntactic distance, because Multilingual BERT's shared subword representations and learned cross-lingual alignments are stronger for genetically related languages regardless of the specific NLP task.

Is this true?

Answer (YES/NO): NO